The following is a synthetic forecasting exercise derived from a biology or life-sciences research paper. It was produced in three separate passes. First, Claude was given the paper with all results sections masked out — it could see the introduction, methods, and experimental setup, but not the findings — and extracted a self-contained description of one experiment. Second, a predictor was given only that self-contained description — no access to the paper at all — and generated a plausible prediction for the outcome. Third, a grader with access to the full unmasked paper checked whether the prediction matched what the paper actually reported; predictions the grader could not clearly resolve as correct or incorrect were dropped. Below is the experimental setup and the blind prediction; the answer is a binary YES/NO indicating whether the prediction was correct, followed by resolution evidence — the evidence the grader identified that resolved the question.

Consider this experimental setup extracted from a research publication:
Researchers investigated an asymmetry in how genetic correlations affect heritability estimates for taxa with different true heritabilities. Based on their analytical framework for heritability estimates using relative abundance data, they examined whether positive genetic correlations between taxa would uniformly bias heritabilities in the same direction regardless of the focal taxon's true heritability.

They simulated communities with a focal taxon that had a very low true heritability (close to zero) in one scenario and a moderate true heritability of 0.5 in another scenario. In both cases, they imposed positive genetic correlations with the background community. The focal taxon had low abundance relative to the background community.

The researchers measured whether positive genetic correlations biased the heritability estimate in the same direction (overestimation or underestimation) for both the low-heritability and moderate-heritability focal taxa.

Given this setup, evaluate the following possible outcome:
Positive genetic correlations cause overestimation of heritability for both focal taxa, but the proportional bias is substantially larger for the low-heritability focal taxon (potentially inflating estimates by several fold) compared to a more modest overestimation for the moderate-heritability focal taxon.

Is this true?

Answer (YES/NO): NO